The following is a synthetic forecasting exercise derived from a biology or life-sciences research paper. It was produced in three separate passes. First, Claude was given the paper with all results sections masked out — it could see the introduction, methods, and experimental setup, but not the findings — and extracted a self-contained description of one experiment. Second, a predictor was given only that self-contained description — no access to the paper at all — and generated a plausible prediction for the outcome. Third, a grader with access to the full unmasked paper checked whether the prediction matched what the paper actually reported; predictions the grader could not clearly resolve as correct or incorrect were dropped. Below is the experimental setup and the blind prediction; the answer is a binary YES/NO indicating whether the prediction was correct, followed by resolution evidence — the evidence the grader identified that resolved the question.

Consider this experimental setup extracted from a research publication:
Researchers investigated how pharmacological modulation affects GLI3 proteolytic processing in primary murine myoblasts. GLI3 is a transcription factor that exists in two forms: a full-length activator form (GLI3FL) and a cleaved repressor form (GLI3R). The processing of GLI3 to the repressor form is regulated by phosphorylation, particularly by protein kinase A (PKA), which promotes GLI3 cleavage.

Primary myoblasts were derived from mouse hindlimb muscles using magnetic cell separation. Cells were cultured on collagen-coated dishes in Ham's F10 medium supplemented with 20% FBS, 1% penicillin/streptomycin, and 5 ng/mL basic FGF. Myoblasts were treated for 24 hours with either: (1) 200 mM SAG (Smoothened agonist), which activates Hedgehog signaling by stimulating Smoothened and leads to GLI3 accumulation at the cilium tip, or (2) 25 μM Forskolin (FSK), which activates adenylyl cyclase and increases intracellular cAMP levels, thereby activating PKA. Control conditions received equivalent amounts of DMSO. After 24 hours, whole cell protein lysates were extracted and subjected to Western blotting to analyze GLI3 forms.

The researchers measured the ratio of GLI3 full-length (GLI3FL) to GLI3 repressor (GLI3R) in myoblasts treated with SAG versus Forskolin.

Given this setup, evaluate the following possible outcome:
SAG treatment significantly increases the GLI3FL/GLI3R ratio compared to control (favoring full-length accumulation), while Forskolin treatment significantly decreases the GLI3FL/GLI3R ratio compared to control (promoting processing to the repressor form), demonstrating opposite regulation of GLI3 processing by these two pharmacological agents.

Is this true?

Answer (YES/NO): YES